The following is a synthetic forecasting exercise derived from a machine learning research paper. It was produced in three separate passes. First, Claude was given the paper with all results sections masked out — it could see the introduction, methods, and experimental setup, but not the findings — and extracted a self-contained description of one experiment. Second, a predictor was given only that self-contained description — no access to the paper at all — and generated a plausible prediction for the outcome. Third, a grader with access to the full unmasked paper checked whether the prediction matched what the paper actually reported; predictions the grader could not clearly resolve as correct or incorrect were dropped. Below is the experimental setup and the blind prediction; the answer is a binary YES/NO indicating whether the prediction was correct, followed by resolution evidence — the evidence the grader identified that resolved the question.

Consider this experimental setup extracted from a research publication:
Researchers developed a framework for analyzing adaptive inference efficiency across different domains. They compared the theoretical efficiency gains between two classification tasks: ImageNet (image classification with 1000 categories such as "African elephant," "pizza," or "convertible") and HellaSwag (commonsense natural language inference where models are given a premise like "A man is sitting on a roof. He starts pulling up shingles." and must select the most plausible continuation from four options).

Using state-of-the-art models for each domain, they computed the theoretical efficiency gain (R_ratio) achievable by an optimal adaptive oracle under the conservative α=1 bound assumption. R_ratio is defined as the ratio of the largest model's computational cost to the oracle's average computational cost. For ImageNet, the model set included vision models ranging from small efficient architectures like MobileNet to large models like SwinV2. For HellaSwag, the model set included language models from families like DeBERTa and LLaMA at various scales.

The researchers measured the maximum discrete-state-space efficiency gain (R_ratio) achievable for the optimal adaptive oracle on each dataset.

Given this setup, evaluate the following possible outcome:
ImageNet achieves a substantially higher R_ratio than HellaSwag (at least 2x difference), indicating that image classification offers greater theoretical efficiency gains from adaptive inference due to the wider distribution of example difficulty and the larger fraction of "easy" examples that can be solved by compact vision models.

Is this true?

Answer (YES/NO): NO